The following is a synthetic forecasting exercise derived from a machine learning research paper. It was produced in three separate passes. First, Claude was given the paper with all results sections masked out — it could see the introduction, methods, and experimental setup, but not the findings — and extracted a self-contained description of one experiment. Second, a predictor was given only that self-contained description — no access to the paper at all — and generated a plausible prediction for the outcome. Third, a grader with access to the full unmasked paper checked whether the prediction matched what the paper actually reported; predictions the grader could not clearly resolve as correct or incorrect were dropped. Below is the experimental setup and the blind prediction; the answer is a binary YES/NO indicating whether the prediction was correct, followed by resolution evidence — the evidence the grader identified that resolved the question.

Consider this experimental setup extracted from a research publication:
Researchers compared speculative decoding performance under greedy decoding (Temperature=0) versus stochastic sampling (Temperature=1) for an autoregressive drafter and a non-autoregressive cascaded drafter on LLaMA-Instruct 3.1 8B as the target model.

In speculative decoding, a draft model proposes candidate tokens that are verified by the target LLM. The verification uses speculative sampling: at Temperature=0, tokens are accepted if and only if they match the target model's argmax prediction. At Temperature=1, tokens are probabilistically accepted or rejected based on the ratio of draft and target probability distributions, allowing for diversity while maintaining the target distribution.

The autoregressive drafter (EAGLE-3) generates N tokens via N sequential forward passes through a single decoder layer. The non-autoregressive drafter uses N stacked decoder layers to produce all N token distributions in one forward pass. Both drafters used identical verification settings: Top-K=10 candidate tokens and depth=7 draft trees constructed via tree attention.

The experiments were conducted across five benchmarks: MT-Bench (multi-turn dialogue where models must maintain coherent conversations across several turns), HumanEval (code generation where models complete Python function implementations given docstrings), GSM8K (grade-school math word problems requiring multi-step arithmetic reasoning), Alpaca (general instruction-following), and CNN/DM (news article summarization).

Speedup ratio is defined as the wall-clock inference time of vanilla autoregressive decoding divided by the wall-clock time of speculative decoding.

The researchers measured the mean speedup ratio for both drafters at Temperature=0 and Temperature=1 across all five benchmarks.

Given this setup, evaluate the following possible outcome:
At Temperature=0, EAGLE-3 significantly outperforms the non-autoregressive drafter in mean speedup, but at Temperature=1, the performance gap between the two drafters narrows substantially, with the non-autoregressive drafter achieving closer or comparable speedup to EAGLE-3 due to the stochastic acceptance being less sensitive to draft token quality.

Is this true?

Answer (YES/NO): NO